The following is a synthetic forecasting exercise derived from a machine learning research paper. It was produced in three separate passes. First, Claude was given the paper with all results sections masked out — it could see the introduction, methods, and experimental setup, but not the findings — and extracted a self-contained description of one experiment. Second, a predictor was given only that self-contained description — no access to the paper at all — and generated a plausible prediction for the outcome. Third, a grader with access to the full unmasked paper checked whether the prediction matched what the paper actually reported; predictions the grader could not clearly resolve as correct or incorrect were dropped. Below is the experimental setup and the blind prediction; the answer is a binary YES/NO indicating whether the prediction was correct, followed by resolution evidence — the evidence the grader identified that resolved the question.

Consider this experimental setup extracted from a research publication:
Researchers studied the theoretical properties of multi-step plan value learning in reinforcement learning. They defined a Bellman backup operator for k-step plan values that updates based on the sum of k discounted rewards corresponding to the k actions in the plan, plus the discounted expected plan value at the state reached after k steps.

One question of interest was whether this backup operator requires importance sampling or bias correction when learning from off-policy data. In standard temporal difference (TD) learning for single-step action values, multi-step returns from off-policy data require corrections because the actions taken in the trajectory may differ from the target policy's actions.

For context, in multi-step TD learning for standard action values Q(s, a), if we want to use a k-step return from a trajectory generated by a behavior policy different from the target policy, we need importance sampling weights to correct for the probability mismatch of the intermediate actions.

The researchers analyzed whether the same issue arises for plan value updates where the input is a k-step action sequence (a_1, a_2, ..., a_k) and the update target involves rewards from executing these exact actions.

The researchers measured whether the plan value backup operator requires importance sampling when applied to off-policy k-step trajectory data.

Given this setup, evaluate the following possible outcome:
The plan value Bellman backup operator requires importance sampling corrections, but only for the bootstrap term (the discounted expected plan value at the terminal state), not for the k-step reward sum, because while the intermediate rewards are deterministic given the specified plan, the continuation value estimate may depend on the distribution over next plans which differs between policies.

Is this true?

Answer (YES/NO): NO